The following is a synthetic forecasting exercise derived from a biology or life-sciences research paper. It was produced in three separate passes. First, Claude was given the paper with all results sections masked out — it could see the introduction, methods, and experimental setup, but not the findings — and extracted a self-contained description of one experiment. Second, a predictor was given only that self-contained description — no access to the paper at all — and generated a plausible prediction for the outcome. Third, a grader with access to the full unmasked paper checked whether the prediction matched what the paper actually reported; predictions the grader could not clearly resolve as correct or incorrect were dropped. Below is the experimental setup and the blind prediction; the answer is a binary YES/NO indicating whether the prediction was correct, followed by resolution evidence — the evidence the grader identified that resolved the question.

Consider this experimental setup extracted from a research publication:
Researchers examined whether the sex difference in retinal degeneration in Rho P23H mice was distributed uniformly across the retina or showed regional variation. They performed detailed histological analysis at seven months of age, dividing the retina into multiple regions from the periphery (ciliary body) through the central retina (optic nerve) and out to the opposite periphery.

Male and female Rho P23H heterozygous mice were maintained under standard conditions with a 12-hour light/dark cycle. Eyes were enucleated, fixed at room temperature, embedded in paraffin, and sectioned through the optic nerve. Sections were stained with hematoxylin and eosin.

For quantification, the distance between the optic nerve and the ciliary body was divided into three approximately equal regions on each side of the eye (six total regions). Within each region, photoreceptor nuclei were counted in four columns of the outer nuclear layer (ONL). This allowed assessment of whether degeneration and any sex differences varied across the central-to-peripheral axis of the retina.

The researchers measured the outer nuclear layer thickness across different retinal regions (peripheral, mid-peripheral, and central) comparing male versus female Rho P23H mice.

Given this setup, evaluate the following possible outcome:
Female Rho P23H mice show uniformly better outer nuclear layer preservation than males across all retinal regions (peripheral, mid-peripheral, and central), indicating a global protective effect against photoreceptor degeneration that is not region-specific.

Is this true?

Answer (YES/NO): NO